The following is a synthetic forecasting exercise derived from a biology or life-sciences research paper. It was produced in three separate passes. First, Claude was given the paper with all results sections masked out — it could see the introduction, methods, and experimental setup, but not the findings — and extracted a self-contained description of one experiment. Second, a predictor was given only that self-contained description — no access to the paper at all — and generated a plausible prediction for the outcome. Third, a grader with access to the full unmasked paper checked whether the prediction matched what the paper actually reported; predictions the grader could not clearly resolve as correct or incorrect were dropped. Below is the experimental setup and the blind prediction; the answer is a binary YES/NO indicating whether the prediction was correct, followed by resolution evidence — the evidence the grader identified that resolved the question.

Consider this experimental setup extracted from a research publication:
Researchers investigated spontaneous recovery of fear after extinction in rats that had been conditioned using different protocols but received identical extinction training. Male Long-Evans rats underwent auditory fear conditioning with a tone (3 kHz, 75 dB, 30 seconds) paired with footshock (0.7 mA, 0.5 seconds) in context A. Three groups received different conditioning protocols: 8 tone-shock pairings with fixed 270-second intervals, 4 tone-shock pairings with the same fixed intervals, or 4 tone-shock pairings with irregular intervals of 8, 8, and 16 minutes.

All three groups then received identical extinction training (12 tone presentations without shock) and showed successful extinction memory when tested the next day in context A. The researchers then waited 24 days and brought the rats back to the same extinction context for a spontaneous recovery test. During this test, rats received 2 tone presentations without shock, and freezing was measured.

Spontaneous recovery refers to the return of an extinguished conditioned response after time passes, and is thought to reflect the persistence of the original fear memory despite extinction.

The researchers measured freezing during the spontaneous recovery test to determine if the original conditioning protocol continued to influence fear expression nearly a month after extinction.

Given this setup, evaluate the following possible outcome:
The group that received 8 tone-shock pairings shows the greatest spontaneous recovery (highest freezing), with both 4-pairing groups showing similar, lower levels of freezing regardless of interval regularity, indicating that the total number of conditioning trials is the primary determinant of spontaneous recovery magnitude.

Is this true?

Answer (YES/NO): YES